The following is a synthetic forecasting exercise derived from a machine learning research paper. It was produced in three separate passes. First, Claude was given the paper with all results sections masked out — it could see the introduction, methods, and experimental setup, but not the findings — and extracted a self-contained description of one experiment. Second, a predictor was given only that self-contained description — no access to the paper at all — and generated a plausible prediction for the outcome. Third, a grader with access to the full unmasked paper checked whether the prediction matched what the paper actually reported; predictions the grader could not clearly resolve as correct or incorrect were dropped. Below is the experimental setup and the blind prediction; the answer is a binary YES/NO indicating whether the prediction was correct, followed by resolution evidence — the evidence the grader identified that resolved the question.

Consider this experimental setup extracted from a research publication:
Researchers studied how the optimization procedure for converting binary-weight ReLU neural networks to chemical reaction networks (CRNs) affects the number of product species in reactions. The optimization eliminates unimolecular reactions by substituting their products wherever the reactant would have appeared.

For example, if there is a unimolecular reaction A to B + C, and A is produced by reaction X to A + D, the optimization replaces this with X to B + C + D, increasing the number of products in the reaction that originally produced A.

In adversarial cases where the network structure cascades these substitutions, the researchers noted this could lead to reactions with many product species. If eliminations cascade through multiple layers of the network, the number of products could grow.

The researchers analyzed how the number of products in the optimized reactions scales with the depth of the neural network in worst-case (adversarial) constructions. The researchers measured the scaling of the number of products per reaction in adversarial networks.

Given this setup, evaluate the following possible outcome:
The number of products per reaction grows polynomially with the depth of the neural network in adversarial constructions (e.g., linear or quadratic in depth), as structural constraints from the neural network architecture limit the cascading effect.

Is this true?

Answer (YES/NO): NO